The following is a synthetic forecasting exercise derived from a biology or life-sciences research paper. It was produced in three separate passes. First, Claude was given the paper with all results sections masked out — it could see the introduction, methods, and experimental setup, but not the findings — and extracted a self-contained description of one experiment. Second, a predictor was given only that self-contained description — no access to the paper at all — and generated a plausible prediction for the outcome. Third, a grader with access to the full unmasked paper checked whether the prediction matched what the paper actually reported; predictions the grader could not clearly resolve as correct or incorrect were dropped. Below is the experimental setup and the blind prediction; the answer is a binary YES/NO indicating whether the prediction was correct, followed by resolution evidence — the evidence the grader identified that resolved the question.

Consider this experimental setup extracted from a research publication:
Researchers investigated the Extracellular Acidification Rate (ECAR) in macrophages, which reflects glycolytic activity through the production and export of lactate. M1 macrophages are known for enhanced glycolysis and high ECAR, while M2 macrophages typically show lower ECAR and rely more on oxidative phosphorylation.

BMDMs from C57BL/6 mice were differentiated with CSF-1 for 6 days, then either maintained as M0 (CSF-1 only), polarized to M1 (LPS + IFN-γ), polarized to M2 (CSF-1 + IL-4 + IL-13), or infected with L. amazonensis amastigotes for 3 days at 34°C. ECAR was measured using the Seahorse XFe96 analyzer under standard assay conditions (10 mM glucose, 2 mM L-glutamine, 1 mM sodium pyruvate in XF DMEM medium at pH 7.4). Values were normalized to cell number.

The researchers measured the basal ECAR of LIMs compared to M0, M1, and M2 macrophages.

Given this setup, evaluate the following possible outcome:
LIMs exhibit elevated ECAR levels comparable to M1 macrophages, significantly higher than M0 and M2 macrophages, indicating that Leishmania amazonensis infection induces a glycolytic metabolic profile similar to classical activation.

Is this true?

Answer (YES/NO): NO